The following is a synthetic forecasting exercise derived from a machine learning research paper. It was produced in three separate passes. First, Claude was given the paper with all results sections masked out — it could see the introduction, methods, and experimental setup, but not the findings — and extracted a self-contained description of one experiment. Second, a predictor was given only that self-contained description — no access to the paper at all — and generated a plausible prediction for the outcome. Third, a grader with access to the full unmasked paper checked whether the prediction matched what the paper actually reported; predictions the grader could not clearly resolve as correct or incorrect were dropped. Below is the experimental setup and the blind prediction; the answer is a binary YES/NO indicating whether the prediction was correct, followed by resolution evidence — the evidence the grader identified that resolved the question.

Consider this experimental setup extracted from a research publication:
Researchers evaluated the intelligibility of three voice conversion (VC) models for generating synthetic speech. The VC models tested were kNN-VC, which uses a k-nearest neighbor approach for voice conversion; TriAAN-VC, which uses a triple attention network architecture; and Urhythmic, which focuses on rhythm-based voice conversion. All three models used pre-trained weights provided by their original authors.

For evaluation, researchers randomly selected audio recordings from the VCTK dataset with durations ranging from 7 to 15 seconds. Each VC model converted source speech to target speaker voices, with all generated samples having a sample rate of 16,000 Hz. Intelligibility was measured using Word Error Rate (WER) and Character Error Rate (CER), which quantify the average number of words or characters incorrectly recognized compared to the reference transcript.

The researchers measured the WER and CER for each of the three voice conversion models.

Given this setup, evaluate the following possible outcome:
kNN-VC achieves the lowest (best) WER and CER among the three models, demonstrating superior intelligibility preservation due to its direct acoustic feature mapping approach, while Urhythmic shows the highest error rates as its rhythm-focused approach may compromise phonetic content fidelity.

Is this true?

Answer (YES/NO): NO